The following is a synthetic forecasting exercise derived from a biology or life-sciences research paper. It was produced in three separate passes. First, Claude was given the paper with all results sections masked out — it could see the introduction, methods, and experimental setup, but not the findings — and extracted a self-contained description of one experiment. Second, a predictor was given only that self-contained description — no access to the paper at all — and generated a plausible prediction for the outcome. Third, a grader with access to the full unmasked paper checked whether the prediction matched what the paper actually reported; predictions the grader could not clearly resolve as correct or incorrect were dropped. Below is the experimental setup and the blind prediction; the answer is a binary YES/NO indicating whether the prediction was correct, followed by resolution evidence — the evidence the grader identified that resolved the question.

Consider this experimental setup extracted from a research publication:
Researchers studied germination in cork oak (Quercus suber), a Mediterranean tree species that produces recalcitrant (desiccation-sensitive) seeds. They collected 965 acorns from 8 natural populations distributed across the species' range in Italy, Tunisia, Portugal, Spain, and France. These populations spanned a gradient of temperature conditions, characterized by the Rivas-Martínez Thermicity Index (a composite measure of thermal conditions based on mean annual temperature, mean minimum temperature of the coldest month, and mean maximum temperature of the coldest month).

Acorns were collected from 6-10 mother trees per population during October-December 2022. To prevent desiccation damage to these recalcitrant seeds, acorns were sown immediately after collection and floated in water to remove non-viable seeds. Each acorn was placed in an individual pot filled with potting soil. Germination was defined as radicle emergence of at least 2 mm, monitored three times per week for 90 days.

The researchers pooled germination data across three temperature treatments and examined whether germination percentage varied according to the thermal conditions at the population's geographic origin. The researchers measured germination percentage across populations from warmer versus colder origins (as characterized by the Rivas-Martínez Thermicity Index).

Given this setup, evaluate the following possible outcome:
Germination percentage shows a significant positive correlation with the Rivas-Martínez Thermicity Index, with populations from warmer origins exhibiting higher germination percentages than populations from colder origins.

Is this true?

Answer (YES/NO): YES